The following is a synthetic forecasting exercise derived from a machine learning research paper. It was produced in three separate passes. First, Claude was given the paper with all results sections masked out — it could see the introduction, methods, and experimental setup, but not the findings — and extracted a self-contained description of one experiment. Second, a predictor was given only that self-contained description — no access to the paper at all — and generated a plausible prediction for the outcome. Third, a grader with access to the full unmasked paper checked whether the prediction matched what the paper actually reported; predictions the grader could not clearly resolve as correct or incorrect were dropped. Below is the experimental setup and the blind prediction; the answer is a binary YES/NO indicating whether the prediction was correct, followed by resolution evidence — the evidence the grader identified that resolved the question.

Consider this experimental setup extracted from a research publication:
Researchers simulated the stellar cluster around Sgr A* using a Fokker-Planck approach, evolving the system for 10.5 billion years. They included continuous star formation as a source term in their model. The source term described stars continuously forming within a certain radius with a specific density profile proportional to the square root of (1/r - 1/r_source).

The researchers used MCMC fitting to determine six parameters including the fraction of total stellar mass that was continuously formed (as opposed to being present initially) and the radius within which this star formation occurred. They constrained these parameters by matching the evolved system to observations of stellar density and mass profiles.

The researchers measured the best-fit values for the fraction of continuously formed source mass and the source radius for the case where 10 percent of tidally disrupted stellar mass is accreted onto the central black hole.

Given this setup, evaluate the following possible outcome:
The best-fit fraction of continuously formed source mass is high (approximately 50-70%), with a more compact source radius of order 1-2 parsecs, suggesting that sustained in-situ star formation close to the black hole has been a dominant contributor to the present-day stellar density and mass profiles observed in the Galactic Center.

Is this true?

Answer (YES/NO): NO